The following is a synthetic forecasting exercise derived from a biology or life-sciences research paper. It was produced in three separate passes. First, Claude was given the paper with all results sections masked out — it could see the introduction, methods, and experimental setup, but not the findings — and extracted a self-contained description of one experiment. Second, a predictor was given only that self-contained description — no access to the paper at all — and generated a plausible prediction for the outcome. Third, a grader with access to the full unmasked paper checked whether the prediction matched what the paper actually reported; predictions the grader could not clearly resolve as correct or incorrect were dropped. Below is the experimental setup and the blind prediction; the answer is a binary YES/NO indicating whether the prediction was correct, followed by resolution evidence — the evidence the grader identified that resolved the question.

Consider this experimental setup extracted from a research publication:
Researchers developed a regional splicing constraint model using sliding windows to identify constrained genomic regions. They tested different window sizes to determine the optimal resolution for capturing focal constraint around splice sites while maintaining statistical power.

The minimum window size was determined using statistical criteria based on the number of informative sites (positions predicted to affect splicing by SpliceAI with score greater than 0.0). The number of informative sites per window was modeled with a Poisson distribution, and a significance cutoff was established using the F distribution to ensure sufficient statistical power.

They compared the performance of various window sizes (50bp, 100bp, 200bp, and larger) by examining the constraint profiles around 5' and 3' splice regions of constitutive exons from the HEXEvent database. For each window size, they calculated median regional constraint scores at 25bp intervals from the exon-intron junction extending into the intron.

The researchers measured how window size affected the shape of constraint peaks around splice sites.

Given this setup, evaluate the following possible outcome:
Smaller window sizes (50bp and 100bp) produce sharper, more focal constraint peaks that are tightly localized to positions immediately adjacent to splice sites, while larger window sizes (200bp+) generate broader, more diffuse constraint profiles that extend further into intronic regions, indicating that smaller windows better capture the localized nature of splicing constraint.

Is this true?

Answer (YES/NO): YES